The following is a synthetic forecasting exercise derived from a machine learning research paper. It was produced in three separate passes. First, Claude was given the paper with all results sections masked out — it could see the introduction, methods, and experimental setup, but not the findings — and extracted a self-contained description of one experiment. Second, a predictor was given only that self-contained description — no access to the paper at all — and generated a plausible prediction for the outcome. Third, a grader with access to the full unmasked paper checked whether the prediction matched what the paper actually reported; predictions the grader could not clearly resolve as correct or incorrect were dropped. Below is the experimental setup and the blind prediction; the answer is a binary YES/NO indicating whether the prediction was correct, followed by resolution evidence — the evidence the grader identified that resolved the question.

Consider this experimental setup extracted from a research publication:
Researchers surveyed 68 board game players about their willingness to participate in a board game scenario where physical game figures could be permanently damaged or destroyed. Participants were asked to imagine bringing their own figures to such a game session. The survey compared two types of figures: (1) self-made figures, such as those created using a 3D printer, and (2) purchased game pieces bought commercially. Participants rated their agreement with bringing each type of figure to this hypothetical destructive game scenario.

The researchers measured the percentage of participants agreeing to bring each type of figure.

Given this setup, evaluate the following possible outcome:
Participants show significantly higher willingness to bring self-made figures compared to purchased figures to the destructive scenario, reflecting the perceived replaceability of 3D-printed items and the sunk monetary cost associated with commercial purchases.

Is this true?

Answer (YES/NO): YES